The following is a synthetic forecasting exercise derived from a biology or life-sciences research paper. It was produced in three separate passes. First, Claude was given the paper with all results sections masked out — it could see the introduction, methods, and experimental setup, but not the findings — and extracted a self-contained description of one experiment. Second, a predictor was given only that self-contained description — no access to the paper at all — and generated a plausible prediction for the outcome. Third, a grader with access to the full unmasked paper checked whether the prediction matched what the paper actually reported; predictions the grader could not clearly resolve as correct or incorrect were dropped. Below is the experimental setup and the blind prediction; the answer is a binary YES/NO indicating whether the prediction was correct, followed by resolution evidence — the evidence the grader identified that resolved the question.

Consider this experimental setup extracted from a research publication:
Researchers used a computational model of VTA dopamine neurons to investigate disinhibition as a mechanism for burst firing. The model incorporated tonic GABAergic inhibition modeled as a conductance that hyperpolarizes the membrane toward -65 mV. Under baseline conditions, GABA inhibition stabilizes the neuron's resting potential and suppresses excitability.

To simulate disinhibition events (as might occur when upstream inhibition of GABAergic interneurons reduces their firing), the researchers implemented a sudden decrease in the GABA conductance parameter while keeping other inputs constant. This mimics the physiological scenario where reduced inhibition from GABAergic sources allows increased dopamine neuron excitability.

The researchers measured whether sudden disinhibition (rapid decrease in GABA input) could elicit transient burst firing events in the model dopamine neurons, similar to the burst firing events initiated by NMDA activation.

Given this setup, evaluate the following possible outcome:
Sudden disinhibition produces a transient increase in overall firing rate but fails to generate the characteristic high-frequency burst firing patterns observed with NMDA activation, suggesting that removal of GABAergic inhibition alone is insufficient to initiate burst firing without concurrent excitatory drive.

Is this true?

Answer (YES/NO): NO